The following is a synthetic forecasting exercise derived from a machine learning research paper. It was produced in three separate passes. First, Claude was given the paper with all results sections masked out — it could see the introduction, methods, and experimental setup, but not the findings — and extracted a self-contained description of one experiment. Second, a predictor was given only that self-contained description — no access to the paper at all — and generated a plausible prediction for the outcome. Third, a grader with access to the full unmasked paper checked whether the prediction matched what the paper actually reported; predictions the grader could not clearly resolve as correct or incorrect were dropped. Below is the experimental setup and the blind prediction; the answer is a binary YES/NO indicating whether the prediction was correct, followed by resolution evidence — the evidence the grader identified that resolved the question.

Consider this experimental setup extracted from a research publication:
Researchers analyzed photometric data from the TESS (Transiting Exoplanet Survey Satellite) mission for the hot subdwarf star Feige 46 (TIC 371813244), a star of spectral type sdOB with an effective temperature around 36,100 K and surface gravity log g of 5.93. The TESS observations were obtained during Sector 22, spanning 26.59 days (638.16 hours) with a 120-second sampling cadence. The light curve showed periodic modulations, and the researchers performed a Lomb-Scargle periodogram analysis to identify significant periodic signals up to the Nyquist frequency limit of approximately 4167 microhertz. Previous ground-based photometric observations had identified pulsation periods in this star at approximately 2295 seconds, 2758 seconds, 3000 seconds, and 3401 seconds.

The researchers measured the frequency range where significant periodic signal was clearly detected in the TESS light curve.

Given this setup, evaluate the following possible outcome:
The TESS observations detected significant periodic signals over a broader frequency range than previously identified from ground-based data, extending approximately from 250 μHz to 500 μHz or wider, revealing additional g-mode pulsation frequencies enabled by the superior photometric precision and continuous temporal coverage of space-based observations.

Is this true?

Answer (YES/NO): NO